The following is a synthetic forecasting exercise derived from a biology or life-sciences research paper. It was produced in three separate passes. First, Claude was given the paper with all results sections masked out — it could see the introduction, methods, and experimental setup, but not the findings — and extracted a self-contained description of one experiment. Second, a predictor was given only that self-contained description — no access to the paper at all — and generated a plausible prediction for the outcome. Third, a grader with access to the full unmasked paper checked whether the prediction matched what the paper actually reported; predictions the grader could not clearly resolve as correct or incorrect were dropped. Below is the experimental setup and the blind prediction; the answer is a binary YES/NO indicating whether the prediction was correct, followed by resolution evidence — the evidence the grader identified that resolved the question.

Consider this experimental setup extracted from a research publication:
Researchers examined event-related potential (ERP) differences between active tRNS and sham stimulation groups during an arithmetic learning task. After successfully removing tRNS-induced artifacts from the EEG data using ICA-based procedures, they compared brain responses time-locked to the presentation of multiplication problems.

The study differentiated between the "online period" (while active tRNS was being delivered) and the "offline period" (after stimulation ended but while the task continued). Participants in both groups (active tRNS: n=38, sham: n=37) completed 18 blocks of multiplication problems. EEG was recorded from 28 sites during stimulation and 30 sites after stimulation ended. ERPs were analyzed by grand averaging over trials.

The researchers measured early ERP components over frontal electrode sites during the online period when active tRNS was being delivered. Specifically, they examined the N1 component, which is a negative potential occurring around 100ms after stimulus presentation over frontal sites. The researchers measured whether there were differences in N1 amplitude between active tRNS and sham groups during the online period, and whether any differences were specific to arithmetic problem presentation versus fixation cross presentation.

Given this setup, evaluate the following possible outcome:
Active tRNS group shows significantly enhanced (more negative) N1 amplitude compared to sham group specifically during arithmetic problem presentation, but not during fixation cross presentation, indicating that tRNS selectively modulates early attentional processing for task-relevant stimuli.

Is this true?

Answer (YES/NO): YES